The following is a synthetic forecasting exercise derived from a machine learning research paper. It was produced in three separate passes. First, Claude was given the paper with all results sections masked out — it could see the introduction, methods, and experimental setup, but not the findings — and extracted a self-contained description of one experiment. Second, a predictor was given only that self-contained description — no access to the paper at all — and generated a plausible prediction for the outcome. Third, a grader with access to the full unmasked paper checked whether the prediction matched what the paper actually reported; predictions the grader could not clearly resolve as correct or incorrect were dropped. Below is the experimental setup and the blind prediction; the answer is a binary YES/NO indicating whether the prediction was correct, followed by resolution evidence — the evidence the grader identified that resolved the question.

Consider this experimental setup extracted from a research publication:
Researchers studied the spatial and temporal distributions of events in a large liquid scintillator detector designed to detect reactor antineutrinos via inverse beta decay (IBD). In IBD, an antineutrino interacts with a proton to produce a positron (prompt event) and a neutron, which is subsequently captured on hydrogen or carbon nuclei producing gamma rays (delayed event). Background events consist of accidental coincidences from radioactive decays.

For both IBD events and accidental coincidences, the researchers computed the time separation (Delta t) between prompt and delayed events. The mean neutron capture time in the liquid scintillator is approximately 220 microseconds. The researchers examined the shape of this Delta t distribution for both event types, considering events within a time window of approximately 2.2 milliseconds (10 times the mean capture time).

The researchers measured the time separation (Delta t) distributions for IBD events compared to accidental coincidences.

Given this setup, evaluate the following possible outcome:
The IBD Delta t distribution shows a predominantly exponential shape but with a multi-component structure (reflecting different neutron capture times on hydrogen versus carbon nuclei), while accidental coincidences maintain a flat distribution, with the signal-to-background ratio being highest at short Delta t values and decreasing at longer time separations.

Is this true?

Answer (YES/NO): NO